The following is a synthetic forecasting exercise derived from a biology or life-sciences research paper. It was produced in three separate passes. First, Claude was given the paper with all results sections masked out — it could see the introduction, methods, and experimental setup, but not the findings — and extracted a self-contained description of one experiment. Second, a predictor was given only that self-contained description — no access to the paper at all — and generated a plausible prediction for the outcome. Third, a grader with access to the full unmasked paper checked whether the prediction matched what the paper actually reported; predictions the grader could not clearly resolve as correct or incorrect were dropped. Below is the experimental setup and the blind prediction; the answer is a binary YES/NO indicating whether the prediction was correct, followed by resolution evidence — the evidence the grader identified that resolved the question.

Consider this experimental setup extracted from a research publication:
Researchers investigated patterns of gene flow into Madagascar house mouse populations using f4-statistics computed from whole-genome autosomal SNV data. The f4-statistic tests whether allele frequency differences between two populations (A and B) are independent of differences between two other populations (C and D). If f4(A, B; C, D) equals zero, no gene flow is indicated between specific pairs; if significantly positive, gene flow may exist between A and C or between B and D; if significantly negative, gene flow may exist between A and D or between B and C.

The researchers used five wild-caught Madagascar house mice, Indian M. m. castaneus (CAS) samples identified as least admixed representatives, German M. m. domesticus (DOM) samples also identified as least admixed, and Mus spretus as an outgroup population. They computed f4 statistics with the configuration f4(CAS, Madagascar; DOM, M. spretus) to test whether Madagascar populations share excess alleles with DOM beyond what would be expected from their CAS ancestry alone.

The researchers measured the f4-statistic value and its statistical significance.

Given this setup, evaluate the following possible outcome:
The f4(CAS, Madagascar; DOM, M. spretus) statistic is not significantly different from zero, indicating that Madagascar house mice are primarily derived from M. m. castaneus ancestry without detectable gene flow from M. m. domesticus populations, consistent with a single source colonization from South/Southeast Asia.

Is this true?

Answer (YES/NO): NO